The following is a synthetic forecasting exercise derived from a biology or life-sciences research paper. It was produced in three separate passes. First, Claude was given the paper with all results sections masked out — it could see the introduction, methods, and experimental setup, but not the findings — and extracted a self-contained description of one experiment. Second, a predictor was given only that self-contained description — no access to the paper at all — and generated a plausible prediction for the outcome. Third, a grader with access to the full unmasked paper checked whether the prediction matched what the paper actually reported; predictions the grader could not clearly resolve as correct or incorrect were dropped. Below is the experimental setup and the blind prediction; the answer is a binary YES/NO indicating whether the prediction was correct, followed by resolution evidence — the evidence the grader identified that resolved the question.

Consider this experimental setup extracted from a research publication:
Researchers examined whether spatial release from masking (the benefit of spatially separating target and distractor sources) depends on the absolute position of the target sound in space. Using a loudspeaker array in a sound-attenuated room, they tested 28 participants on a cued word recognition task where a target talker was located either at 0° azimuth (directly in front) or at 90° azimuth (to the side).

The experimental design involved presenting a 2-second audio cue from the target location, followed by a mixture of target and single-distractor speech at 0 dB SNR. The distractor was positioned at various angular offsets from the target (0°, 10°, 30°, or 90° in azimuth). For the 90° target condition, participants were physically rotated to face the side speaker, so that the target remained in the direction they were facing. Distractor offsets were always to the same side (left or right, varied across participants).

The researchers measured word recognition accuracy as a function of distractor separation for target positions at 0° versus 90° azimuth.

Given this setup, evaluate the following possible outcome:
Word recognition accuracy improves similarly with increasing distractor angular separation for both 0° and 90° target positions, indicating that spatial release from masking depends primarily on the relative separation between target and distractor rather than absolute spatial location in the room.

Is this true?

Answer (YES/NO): NO